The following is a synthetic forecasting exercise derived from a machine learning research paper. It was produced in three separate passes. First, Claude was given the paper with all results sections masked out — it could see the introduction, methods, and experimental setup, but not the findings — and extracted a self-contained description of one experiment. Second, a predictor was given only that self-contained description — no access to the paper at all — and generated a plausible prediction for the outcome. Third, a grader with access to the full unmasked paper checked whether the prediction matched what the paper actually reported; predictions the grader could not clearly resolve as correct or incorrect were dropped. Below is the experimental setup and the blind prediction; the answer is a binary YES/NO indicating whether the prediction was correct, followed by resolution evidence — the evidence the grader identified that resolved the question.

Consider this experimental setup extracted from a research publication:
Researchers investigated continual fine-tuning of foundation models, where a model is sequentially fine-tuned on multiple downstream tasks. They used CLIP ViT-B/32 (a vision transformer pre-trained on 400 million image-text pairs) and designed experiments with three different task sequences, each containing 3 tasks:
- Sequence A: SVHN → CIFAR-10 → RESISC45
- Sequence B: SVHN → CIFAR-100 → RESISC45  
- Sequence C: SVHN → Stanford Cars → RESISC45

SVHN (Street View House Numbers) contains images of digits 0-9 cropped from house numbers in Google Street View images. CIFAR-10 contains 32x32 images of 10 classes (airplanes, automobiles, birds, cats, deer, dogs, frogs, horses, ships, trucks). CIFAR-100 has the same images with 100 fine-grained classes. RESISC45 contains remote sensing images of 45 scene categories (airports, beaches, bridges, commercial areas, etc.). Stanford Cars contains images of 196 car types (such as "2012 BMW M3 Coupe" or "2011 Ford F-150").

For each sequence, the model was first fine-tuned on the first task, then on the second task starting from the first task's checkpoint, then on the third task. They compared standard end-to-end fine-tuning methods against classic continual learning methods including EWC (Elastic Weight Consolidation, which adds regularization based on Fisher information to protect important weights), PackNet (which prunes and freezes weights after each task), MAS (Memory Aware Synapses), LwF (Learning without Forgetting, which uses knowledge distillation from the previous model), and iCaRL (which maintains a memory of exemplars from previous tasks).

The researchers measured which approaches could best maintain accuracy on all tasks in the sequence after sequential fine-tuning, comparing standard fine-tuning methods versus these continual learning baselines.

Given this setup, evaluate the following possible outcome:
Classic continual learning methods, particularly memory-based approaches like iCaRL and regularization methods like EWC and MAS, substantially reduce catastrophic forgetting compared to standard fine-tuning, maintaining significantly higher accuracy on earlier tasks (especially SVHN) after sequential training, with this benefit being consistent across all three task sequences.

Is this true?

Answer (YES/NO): NO